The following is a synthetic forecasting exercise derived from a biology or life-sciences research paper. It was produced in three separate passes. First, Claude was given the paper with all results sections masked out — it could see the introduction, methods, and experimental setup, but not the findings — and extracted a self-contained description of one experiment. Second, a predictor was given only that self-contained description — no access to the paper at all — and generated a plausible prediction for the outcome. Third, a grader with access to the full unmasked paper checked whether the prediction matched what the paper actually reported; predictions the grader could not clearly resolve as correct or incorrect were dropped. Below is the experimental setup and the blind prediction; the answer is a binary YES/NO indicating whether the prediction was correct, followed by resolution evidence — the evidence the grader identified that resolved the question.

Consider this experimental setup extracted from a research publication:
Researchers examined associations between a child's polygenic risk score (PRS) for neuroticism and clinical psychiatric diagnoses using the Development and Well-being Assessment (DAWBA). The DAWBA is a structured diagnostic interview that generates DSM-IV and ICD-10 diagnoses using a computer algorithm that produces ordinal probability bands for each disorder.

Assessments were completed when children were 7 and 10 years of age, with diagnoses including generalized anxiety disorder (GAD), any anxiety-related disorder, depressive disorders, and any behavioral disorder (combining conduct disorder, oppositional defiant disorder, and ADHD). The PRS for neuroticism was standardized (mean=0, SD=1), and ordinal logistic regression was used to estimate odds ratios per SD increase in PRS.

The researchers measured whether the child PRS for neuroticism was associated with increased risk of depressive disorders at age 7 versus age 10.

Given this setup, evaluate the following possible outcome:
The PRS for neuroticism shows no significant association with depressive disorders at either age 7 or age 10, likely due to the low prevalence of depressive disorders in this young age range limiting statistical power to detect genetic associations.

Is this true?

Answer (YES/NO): NO